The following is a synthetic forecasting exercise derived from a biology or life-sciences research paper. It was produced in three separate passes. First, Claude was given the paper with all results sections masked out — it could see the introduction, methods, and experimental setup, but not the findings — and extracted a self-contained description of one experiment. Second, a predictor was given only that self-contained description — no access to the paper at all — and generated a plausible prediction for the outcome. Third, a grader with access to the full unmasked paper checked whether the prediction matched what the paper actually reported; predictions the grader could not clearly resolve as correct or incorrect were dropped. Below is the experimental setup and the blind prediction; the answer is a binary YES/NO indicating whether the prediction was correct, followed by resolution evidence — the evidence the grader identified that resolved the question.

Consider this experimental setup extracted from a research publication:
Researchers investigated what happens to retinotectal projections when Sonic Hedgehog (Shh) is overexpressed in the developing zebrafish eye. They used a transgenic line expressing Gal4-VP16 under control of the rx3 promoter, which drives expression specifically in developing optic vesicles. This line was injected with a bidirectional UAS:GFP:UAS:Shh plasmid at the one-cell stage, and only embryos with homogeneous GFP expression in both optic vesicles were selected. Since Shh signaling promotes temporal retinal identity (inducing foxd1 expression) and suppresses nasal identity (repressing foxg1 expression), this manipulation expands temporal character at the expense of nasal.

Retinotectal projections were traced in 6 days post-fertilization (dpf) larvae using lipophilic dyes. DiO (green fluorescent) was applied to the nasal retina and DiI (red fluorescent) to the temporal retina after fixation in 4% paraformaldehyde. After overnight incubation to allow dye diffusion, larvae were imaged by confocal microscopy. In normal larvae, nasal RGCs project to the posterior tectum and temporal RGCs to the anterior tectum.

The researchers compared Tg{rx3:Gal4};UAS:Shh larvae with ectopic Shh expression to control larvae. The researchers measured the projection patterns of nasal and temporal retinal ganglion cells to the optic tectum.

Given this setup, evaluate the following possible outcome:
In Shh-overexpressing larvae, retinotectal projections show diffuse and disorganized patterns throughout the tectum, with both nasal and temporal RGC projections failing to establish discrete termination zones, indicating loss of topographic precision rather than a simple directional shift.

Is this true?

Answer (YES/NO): NO